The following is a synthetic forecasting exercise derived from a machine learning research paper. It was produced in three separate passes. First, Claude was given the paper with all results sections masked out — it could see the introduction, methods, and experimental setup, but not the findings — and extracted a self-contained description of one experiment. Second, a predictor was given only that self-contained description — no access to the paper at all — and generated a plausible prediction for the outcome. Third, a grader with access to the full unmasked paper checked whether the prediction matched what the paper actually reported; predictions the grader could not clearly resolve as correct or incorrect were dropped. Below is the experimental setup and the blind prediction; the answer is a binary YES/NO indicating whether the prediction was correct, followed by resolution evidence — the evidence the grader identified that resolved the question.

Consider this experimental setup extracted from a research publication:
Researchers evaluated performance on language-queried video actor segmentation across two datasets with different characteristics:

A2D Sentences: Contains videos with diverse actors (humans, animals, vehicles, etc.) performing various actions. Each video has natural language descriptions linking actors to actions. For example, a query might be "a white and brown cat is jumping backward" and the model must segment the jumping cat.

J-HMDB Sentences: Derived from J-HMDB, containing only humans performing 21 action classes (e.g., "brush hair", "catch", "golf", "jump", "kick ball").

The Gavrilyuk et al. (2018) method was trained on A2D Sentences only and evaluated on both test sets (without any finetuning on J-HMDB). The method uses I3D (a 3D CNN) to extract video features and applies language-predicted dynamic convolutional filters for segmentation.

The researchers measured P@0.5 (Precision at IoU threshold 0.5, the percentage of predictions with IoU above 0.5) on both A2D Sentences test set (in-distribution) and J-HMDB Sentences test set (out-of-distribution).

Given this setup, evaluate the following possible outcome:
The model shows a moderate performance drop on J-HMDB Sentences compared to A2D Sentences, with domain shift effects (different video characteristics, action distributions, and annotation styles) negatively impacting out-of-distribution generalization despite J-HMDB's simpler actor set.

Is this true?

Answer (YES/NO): NO